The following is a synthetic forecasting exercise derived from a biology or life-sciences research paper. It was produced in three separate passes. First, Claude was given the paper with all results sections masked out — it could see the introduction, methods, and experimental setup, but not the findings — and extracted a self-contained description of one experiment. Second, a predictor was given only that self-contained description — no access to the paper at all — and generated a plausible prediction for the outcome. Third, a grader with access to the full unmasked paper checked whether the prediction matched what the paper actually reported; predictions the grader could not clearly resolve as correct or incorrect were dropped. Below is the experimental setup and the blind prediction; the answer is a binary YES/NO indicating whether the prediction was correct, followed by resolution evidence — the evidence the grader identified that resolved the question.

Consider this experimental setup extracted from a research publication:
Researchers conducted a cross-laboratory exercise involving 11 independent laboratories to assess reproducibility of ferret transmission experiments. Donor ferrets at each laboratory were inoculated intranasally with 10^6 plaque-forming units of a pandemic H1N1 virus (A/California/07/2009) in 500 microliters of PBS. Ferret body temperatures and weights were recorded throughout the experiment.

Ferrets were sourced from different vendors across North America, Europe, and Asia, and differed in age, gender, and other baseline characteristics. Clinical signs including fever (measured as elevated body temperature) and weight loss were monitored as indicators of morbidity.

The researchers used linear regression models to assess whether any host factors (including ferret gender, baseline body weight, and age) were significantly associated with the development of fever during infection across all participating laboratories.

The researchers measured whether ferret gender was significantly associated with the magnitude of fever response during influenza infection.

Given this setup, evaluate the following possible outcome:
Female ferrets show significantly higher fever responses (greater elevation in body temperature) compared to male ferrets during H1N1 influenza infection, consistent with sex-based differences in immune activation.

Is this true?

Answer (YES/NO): NO